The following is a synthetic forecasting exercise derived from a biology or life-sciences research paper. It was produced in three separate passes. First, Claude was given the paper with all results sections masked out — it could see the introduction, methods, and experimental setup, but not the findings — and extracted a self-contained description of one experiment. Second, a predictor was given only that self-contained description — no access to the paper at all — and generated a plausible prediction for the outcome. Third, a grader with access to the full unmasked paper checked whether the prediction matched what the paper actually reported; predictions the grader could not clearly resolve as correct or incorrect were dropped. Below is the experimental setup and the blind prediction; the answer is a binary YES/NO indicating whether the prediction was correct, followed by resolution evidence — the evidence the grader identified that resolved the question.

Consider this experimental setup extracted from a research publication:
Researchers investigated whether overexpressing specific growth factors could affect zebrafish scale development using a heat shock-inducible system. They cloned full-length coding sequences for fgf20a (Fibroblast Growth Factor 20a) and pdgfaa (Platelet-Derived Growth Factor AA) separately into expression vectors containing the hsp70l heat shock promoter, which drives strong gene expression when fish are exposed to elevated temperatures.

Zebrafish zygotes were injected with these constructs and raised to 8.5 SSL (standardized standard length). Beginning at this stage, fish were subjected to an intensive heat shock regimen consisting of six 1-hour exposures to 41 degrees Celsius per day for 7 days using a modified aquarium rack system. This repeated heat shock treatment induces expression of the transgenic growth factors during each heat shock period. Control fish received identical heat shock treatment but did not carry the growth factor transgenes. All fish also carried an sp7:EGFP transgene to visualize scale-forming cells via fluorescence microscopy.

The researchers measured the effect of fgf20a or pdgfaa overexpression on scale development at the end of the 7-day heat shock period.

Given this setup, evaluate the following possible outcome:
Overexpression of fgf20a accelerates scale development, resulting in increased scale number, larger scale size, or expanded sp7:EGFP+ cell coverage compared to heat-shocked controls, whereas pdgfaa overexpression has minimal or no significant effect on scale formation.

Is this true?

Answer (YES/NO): NO